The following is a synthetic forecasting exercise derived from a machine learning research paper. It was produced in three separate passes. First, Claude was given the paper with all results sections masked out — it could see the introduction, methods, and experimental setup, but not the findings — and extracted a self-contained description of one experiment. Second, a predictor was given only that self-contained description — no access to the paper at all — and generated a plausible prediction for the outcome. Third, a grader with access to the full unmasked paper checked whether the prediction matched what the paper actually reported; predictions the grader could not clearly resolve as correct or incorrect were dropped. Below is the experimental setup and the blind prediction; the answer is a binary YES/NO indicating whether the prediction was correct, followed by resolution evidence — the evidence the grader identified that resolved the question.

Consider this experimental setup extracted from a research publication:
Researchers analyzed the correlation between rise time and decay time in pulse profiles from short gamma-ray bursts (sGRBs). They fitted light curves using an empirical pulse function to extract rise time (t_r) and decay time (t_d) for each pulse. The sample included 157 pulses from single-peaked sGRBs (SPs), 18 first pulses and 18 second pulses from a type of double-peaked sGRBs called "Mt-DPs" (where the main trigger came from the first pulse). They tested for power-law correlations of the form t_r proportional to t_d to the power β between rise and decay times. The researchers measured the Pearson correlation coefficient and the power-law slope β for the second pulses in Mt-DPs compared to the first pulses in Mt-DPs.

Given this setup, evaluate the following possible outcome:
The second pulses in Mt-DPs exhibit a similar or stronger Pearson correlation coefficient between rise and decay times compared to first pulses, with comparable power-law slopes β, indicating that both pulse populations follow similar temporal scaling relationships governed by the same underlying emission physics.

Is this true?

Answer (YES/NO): NO